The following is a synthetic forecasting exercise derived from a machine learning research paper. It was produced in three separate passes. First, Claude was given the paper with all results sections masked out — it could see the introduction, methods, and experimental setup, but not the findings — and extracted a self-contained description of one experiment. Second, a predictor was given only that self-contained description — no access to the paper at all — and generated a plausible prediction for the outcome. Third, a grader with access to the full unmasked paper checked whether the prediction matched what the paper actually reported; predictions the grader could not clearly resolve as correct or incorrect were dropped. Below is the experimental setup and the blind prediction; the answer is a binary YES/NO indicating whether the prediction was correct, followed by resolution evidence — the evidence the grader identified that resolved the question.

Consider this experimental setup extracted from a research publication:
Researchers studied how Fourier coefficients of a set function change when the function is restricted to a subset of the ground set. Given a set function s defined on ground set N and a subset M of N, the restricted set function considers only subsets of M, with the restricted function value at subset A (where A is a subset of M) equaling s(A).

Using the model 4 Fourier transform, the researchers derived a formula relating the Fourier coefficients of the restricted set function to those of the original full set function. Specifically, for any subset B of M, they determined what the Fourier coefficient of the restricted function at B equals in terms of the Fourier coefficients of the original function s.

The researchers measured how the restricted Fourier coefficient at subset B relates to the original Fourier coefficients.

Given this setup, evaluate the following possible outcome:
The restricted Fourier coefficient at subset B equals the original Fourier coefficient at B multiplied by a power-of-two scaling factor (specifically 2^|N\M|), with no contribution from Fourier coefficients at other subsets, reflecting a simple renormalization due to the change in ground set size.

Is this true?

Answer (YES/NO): NO